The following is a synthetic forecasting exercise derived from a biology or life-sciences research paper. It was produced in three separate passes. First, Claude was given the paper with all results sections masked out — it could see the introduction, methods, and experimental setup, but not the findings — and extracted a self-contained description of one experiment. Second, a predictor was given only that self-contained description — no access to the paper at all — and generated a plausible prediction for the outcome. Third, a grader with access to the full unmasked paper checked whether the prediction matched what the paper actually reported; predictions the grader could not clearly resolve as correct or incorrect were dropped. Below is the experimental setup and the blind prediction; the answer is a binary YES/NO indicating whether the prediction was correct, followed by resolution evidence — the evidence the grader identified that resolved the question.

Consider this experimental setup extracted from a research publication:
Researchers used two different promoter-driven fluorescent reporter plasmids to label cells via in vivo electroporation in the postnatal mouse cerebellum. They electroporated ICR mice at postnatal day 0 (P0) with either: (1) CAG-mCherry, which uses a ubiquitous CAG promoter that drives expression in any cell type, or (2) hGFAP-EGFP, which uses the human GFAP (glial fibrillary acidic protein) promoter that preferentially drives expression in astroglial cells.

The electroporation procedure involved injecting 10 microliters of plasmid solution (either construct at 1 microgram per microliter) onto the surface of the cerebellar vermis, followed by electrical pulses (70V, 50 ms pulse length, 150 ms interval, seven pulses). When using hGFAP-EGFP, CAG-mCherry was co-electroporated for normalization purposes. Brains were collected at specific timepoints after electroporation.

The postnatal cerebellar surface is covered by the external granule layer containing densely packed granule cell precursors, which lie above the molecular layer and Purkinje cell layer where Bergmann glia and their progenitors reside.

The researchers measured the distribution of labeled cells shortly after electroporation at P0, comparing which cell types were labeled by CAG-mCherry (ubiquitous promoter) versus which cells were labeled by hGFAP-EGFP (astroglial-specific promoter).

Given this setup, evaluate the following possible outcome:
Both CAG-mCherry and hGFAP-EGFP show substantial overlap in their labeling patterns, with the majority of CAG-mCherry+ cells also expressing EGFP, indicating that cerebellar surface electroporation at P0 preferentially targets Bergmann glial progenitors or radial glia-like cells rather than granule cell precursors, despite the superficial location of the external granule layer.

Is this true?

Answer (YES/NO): NO